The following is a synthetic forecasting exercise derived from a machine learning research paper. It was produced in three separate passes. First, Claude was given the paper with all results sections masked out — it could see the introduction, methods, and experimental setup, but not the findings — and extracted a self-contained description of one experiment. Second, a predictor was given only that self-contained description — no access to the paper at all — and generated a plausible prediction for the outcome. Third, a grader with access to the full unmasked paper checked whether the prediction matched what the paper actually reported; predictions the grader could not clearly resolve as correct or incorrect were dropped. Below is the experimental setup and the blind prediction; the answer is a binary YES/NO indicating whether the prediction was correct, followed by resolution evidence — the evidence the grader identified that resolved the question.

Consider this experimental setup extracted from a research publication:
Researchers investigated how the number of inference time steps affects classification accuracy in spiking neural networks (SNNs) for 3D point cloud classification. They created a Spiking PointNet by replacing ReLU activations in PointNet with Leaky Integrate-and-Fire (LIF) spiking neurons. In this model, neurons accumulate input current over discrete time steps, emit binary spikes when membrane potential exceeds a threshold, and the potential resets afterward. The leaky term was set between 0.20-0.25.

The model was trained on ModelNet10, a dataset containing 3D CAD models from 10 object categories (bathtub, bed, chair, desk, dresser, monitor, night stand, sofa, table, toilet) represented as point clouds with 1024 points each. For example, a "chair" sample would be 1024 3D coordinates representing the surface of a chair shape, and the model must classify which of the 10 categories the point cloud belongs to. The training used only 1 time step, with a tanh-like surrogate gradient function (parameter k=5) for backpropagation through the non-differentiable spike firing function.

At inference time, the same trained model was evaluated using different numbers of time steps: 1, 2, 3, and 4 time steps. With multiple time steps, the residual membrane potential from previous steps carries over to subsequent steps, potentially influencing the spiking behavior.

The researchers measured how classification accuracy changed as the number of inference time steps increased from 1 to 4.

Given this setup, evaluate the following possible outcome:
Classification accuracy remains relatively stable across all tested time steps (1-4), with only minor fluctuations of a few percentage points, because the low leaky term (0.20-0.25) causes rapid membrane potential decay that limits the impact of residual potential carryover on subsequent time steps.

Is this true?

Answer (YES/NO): NO